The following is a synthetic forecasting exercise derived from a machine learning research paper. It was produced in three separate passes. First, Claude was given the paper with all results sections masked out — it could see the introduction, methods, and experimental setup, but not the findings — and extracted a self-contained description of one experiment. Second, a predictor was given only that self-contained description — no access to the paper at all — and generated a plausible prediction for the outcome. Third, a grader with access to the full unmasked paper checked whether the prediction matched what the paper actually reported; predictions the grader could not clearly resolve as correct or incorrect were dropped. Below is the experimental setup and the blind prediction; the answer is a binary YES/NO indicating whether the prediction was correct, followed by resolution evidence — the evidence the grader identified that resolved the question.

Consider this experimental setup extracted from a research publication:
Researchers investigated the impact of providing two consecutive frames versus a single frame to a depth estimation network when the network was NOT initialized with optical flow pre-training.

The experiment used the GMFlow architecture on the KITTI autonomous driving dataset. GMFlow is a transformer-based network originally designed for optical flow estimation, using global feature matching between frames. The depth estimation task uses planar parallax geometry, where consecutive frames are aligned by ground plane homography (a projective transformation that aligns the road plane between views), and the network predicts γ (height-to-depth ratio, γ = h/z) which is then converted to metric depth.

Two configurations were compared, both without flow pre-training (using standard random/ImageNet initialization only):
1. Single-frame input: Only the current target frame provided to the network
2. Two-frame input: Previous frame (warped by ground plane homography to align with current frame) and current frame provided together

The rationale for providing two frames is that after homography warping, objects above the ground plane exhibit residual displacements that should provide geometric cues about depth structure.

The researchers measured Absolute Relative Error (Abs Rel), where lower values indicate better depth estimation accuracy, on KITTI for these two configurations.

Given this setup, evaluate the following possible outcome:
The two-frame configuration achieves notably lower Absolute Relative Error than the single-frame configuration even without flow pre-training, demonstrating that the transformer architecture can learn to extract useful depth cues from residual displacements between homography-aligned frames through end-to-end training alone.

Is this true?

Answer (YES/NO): NO